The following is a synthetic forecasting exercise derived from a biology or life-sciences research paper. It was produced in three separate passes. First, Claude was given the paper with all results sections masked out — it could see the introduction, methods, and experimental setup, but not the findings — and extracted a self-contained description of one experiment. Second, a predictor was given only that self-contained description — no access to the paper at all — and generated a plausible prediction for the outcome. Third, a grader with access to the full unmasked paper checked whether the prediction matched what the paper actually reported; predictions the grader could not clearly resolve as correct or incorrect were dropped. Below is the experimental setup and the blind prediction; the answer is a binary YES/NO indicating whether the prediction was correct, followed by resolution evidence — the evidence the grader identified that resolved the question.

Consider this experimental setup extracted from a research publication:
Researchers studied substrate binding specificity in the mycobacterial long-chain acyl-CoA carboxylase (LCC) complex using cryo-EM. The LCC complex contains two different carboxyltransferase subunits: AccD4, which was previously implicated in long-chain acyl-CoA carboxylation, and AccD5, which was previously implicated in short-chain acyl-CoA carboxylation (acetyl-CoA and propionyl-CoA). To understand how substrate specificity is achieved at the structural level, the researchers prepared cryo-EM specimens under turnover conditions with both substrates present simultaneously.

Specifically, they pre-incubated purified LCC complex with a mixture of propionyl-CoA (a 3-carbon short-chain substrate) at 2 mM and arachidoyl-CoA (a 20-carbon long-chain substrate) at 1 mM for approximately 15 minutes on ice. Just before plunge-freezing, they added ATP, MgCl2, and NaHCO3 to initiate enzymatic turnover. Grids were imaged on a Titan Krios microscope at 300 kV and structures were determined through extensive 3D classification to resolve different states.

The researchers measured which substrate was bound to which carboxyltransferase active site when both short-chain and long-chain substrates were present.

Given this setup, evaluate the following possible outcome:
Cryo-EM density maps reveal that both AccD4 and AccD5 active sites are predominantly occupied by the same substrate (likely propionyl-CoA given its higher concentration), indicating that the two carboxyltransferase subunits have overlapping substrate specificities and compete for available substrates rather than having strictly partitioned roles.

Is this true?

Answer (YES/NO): NO